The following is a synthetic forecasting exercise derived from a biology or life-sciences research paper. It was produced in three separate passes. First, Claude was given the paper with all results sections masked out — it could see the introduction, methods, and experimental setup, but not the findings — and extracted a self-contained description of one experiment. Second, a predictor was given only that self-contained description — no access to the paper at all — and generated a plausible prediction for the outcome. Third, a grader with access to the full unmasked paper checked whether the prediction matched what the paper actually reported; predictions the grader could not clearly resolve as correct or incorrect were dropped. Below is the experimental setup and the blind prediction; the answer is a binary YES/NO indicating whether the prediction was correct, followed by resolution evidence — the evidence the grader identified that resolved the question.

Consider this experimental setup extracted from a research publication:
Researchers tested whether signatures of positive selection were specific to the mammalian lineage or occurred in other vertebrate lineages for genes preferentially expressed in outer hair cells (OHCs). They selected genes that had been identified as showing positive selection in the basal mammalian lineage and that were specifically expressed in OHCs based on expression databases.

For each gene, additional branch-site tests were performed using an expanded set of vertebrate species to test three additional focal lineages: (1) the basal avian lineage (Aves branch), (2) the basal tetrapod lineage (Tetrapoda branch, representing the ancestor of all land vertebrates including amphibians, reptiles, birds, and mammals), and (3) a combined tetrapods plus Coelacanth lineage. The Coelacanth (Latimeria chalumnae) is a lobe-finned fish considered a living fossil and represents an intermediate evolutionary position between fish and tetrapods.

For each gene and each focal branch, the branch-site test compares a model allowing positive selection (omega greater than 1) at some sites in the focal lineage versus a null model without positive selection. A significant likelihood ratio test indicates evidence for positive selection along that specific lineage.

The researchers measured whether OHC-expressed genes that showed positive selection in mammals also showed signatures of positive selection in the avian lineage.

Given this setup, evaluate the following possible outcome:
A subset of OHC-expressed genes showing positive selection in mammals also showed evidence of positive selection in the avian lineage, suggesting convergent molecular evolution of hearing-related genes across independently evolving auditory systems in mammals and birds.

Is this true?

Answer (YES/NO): YES